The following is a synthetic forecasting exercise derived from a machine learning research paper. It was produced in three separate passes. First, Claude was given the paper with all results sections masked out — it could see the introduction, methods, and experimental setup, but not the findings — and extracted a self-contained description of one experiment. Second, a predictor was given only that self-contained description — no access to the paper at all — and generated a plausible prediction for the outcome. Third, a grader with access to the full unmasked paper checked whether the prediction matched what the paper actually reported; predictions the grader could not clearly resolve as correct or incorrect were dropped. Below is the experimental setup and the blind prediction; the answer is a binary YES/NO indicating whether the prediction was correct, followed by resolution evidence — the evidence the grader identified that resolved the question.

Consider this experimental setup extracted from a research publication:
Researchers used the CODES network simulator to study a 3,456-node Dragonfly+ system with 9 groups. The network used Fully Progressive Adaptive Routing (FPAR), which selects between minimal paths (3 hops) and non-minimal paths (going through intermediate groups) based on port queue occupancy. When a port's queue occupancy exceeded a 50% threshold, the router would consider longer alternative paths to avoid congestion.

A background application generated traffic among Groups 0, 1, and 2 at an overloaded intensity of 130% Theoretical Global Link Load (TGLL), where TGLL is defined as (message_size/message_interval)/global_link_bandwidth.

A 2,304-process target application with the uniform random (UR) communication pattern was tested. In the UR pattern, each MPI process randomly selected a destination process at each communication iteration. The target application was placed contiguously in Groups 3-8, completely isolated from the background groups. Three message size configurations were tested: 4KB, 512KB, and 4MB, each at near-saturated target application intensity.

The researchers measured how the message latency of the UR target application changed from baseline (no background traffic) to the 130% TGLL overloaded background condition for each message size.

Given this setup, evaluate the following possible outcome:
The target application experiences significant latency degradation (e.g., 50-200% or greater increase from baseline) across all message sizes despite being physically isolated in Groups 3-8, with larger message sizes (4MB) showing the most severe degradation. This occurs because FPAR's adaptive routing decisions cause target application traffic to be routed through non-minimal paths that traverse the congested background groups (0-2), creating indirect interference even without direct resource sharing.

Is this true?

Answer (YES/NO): NO